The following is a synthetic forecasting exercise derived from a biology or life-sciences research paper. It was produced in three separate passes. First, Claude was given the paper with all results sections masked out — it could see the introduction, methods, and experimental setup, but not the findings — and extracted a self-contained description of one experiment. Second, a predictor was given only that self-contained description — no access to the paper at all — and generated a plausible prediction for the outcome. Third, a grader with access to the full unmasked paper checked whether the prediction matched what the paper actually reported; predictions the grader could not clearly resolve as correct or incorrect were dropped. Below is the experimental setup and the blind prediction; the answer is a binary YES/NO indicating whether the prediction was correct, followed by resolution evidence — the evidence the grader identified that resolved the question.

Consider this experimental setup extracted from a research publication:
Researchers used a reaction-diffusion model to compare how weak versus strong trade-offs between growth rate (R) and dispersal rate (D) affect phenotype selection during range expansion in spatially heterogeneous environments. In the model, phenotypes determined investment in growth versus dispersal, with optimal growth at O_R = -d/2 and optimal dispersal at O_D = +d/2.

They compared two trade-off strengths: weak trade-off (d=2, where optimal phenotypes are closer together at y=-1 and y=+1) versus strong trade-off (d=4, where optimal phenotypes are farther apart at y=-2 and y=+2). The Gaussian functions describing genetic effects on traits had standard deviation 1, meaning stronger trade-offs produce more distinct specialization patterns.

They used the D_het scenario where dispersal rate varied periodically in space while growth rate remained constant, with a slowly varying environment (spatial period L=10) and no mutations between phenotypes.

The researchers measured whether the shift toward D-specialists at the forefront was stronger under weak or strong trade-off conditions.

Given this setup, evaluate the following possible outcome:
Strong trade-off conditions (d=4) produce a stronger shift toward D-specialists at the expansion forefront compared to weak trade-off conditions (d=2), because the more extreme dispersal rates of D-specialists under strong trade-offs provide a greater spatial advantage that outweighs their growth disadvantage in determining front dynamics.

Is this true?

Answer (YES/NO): YES